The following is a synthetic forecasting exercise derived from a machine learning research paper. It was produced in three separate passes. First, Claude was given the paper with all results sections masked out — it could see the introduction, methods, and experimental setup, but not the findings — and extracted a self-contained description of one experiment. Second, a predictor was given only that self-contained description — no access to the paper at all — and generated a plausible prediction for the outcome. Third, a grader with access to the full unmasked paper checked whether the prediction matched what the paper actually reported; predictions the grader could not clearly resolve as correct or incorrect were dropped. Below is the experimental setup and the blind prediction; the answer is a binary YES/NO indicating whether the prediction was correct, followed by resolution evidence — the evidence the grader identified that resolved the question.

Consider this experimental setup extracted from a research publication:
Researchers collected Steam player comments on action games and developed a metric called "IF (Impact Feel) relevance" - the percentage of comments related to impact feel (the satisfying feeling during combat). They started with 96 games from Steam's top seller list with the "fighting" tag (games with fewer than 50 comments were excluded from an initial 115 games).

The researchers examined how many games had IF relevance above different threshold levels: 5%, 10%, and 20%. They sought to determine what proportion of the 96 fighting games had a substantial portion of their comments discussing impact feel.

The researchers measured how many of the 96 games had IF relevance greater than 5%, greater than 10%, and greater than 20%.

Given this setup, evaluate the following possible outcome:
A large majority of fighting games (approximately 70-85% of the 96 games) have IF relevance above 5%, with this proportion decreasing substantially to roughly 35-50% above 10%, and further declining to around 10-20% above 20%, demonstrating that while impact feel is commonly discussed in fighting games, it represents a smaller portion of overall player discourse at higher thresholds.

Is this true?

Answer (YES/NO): NO